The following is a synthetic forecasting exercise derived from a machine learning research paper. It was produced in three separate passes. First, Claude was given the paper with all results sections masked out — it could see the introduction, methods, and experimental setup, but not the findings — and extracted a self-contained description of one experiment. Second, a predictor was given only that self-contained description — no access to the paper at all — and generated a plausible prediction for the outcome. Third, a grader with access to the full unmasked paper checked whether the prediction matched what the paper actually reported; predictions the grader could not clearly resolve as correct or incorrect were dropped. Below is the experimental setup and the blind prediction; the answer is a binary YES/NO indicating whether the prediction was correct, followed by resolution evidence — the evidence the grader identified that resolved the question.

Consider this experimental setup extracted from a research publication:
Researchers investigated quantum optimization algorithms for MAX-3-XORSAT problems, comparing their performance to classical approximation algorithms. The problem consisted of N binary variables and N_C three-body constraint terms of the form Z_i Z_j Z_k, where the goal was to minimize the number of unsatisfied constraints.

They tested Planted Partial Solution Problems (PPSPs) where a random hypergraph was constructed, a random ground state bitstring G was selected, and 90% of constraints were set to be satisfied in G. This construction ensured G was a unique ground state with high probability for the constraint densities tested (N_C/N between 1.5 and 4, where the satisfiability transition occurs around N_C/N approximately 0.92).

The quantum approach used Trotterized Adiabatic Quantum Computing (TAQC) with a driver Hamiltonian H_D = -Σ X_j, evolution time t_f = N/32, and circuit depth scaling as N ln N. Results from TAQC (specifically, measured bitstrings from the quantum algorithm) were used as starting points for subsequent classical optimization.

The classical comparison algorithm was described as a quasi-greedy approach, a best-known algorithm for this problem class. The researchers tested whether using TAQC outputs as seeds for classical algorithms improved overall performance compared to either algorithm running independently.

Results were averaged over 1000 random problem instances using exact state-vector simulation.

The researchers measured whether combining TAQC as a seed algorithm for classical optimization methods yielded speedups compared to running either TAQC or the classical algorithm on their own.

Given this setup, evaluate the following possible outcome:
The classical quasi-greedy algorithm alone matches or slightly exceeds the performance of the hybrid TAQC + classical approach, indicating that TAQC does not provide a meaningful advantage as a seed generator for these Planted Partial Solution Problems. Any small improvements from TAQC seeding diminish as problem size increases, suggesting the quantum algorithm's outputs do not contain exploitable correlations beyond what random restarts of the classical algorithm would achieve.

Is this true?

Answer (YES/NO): NO